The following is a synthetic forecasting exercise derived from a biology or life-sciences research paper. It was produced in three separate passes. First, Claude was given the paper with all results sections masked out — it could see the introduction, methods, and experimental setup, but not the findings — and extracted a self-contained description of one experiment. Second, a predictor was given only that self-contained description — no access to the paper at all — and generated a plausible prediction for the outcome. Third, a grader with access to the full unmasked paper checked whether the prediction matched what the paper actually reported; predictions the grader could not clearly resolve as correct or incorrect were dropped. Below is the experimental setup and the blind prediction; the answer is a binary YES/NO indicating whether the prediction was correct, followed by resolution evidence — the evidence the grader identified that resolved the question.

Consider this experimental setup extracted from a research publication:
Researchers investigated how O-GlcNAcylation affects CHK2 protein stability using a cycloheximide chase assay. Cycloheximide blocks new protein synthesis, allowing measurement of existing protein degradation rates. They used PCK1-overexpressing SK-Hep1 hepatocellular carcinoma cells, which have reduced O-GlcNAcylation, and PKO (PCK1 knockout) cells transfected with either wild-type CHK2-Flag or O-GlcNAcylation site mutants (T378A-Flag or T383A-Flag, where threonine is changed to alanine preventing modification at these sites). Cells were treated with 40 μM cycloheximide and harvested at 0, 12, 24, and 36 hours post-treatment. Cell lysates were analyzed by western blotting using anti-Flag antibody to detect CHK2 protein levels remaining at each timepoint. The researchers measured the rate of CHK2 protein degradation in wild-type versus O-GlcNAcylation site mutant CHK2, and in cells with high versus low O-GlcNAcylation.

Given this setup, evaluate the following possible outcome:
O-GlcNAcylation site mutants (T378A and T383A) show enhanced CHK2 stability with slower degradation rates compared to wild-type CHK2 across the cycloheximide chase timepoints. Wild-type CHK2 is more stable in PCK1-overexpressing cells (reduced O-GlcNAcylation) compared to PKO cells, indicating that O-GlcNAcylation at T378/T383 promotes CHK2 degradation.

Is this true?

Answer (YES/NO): NO